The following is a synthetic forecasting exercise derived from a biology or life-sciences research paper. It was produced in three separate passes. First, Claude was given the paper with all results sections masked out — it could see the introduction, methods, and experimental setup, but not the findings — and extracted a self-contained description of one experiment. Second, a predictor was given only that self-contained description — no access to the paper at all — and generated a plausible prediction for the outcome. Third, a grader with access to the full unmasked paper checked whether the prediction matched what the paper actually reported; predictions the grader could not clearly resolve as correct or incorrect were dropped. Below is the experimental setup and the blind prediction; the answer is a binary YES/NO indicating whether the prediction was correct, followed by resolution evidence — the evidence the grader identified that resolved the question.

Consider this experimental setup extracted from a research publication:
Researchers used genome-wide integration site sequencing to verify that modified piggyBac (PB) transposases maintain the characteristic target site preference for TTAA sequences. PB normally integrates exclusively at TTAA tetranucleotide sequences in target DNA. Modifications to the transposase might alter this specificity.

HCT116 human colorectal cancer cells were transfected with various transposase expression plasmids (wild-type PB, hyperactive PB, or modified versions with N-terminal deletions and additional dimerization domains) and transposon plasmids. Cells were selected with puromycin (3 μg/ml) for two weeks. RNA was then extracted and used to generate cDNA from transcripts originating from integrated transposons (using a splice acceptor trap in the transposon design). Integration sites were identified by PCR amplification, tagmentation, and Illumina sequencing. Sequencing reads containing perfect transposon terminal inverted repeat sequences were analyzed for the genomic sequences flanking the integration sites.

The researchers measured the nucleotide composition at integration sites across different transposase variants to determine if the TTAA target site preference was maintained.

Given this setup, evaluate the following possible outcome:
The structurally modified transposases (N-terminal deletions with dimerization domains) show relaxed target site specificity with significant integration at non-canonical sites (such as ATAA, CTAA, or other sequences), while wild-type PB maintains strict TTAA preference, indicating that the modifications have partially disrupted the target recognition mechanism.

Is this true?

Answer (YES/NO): NO